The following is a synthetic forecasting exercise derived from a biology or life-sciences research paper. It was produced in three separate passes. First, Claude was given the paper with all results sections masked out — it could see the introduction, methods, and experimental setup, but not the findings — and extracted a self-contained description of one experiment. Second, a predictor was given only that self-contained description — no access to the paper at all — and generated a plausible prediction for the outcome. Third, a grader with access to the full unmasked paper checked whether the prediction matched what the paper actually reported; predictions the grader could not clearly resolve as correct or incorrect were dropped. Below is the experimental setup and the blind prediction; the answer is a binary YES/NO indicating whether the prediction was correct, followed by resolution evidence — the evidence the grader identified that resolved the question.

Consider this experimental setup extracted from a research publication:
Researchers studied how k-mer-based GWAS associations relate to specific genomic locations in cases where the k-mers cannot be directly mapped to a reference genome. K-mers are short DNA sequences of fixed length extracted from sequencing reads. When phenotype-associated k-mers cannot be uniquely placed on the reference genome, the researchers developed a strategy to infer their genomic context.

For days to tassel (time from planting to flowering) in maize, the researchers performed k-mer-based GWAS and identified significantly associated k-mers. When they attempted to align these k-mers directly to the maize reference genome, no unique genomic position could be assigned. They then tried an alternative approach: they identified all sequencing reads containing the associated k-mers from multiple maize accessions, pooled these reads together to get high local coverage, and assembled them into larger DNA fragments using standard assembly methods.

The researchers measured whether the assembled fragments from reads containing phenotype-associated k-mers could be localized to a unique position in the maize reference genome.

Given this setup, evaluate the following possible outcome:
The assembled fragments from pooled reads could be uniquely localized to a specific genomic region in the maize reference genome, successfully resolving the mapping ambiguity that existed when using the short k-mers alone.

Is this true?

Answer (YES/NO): YES